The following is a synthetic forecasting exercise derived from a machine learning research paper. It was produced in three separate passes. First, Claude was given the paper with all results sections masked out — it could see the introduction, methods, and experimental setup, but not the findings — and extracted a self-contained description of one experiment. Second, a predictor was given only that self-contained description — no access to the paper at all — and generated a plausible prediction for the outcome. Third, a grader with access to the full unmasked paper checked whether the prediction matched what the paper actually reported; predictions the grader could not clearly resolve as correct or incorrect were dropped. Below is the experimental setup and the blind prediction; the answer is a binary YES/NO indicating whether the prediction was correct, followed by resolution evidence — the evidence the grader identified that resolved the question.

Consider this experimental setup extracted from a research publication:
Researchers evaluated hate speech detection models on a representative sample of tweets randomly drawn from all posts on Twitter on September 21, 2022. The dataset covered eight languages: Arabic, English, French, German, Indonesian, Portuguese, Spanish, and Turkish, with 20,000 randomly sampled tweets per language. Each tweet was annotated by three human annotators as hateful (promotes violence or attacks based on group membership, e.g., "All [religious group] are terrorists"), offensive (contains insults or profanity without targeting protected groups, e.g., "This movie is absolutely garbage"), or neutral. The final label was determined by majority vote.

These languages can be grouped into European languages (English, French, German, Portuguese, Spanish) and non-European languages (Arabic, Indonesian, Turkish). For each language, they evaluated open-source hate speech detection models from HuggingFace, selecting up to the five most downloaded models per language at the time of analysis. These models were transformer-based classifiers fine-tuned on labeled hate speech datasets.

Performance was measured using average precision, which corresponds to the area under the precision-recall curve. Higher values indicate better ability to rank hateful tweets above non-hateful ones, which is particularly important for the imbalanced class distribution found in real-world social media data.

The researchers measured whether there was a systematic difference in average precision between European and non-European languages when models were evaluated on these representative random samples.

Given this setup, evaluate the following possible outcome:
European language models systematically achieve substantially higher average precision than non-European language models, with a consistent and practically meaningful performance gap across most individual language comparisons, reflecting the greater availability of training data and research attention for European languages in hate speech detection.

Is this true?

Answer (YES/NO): YES